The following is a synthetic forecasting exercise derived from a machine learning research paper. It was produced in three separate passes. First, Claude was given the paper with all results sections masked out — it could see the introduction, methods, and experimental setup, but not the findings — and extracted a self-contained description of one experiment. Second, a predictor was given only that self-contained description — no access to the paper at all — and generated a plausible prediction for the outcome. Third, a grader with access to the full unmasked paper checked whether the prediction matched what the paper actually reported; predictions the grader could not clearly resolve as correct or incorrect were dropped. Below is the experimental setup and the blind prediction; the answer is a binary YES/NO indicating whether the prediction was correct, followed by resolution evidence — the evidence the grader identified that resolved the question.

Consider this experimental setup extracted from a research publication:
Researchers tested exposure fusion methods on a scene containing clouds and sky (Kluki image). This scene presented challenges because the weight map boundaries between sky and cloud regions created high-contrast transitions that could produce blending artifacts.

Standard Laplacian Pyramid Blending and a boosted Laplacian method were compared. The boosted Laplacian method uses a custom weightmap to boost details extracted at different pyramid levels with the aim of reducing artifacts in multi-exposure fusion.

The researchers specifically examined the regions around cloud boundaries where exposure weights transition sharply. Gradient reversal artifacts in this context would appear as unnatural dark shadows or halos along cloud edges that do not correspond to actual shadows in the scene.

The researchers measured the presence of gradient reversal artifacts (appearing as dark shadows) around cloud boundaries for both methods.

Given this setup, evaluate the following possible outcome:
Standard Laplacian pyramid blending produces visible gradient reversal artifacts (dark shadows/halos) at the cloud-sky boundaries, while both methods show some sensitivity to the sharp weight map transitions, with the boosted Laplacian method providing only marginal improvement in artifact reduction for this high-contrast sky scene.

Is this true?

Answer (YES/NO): NO